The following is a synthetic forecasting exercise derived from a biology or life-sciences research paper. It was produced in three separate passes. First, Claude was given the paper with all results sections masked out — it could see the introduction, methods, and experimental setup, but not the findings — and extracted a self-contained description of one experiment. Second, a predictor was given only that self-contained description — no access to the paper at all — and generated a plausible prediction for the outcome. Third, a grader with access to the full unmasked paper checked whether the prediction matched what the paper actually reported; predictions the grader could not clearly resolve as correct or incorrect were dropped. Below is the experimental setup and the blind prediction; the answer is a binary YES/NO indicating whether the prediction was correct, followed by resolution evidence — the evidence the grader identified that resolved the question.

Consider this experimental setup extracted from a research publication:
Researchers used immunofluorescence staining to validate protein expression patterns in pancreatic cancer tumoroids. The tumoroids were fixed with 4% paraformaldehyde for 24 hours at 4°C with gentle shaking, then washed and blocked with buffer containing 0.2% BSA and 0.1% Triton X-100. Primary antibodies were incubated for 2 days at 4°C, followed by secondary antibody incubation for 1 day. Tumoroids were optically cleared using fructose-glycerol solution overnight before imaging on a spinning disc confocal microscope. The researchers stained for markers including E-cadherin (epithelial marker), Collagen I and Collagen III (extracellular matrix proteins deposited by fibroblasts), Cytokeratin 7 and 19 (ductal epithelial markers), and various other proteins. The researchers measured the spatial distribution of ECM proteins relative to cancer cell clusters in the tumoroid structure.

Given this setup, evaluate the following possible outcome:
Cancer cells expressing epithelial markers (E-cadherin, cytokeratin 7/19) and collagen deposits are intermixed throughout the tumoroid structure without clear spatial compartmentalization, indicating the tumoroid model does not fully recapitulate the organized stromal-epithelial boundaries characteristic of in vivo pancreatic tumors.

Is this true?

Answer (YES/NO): NO